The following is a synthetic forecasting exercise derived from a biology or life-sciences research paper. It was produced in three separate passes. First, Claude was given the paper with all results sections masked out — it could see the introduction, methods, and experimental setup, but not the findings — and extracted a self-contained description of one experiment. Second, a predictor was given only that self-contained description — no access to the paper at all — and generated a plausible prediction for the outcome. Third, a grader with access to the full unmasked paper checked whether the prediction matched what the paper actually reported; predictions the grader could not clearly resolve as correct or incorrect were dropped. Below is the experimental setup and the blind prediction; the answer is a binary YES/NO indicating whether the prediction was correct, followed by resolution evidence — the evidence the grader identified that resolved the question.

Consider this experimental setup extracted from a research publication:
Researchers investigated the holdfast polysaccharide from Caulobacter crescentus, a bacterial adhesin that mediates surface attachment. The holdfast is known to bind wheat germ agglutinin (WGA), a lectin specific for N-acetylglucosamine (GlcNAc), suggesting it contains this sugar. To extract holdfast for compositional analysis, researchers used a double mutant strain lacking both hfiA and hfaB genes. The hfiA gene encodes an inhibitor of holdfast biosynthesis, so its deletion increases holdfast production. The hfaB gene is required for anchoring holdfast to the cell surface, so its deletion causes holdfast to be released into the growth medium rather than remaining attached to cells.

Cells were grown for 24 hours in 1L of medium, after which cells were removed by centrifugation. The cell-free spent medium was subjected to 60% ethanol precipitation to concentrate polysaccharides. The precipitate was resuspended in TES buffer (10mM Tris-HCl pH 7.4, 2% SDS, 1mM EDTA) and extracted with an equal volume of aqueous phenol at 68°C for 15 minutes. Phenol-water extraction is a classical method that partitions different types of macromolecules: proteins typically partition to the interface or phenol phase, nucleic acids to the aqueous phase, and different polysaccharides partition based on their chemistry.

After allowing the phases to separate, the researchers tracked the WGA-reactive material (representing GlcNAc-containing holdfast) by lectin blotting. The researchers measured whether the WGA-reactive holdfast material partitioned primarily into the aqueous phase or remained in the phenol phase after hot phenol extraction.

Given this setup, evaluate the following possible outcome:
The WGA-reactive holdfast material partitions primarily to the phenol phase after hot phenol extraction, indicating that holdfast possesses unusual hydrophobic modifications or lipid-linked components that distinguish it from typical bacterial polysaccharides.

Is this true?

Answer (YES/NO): YES